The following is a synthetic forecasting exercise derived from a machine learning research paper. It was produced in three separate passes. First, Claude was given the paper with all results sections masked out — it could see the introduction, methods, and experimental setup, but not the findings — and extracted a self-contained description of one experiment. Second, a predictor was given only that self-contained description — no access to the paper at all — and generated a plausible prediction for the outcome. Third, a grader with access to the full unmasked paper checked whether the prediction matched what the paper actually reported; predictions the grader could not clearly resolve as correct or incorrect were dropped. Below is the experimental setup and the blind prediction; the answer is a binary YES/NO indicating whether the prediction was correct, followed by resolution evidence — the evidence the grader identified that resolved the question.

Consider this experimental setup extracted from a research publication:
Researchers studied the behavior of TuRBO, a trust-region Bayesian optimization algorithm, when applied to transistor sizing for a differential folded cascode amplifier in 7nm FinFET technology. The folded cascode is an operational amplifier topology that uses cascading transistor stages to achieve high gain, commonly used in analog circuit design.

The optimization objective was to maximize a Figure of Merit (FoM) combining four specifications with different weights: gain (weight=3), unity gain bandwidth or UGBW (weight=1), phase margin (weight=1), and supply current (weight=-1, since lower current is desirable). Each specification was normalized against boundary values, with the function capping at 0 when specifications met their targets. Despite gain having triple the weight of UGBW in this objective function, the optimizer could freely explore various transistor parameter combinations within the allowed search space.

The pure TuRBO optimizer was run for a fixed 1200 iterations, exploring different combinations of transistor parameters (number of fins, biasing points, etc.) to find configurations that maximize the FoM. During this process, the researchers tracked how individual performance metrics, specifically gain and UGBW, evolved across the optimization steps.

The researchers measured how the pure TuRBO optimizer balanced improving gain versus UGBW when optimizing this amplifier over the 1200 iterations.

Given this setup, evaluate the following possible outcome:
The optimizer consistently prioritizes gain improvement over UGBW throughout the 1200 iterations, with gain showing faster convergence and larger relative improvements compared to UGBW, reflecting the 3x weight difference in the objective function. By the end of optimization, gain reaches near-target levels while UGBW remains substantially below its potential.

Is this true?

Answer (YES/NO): NO